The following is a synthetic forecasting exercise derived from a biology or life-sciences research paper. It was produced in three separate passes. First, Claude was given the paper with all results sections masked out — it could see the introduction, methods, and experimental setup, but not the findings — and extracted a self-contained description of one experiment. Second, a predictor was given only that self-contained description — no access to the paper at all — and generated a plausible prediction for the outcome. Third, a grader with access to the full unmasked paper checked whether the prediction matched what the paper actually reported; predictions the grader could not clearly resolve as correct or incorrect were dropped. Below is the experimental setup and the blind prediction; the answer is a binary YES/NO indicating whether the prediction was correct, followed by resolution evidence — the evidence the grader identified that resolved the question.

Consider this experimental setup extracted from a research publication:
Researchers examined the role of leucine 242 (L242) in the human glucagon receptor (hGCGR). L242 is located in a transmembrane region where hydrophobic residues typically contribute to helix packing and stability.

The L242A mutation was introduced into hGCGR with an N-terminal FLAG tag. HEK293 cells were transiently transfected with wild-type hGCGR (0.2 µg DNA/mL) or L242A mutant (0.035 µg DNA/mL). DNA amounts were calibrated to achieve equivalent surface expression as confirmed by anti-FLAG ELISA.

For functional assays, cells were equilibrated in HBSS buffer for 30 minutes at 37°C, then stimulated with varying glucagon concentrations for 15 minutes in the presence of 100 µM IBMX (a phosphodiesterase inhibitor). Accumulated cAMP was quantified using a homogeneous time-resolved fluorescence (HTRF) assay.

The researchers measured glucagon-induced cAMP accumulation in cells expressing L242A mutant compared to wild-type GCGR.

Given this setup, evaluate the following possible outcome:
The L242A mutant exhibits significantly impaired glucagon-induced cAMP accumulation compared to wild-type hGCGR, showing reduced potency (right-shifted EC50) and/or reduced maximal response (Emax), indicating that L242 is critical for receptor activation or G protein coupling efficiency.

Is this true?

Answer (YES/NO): YES